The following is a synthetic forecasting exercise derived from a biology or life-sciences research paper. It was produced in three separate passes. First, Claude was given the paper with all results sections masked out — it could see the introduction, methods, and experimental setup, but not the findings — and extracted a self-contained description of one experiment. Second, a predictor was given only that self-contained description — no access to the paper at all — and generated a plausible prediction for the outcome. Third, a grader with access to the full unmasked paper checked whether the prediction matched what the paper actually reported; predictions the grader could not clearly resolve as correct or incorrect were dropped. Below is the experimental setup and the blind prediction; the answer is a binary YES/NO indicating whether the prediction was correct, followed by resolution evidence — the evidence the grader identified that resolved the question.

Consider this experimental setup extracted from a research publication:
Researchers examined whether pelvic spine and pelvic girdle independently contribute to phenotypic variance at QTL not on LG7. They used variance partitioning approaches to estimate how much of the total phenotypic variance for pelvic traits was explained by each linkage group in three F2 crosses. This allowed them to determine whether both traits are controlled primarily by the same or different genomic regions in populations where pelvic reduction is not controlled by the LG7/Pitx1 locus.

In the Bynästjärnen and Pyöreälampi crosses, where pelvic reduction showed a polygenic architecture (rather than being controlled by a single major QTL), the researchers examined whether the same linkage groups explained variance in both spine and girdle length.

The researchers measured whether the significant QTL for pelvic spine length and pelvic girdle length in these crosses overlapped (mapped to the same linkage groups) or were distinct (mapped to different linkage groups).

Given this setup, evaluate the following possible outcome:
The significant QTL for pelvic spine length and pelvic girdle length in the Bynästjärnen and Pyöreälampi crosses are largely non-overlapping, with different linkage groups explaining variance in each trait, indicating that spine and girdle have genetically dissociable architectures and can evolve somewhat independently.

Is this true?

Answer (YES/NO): YES